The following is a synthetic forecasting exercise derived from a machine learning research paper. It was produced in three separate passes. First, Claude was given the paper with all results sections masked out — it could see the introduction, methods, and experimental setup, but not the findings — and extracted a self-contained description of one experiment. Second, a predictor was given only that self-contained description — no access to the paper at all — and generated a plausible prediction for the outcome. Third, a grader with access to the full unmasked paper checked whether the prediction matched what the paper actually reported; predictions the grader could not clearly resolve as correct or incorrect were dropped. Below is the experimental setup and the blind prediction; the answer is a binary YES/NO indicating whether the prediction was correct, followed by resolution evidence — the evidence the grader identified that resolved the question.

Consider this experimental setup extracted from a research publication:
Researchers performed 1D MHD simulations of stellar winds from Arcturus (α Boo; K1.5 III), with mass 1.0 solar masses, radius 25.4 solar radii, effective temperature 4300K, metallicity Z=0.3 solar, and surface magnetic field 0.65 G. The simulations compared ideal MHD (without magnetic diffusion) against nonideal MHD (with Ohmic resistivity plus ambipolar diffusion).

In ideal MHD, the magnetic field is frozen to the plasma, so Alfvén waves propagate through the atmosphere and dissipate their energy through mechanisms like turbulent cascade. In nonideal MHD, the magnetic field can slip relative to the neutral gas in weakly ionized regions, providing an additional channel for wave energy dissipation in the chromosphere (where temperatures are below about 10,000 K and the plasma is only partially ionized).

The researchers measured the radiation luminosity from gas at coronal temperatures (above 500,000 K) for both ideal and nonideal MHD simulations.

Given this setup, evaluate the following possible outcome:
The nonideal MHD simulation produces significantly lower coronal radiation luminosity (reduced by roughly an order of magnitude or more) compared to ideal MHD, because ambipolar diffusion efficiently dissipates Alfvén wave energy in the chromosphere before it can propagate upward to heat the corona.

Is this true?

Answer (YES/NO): YES